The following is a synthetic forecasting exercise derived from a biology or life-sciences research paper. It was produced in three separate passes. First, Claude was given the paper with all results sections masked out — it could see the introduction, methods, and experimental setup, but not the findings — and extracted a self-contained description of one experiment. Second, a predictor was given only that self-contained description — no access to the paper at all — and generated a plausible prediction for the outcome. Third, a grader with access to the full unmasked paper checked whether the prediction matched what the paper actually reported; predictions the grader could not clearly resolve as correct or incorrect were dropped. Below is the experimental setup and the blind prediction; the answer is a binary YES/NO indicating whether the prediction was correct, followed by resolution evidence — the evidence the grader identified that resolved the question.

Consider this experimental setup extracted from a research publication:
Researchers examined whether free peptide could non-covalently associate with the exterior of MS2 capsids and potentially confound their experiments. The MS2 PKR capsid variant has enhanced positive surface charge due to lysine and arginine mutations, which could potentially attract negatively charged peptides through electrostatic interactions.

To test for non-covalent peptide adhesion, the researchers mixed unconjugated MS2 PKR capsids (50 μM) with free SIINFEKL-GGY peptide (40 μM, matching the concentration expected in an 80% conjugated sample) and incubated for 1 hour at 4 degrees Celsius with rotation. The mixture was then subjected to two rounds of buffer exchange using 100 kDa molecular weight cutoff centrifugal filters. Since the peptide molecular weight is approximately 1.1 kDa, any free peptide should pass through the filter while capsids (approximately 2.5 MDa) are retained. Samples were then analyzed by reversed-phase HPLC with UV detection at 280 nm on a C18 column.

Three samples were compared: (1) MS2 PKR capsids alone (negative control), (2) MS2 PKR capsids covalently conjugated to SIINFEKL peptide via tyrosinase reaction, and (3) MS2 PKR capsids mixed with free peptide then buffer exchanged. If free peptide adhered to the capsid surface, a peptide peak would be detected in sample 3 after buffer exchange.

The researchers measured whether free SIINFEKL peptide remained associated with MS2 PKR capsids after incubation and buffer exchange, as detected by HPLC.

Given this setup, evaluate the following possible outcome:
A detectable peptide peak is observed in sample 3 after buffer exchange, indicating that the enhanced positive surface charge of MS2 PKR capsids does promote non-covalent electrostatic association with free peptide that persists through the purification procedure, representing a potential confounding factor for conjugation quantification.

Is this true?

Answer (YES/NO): NO